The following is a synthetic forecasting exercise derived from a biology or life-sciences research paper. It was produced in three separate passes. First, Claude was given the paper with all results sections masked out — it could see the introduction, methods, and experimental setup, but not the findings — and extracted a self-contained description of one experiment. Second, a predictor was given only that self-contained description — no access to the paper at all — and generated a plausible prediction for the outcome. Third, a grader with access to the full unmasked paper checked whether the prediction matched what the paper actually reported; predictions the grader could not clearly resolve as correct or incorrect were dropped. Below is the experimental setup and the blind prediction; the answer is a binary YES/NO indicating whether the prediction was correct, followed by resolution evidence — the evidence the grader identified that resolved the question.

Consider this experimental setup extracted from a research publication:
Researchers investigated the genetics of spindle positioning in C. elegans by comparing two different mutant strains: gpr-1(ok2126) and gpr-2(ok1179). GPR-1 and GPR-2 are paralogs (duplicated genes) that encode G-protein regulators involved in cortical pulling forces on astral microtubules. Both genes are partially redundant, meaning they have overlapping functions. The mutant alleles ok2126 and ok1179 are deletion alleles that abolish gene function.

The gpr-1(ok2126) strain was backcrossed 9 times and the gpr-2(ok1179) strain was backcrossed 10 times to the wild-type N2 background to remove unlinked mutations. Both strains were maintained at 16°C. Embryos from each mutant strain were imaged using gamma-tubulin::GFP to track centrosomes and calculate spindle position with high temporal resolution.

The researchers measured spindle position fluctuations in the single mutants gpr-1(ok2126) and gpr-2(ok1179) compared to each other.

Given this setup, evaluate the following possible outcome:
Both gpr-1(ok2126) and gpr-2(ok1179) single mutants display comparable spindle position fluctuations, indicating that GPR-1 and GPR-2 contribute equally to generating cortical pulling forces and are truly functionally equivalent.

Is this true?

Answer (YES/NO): NO